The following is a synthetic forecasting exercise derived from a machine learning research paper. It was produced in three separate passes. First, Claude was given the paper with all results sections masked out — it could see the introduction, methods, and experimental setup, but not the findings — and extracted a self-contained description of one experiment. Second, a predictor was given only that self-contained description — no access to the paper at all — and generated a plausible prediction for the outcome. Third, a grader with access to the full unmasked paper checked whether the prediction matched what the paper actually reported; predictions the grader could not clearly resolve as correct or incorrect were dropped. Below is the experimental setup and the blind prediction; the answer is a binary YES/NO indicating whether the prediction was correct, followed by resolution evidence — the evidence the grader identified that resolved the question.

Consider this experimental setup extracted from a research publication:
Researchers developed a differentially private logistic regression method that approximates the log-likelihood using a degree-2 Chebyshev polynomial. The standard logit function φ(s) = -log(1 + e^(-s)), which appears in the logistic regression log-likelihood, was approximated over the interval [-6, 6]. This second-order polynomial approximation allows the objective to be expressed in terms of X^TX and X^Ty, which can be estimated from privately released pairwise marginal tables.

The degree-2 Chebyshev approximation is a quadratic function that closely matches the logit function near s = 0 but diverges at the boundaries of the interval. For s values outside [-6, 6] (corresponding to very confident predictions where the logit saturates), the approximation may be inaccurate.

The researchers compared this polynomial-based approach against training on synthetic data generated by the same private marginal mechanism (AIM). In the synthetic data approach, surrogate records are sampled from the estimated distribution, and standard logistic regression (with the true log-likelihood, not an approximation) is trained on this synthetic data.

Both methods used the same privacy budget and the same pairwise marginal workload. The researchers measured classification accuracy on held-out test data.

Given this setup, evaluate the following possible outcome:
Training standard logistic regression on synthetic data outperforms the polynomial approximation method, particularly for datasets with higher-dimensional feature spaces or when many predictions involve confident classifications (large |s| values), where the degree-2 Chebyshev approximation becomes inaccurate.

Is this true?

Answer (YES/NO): NO